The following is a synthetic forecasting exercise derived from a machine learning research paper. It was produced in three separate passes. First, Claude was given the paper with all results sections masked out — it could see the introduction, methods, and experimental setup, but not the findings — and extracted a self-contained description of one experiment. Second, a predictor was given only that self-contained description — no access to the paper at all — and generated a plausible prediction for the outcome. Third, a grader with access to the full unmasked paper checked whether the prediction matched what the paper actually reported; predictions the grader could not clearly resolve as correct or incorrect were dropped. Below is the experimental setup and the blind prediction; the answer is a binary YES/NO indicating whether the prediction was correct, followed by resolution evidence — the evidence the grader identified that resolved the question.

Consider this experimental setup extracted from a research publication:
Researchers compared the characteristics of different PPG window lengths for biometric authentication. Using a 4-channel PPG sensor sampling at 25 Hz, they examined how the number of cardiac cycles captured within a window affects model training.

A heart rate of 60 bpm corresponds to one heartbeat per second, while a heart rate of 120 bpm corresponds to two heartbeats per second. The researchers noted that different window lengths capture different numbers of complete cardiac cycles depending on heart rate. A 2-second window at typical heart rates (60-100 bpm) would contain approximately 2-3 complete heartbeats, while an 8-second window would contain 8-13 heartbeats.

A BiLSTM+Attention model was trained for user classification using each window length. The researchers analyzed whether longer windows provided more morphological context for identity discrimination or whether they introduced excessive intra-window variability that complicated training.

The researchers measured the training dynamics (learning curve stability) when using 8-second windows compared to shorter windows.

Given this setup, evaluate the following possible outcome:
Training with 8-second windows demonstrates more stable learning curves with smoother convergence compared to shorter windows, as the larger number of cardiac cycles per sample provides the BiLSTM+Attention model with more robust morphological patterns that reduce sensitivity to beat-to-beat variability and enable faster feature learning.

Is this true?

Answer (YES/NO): NO